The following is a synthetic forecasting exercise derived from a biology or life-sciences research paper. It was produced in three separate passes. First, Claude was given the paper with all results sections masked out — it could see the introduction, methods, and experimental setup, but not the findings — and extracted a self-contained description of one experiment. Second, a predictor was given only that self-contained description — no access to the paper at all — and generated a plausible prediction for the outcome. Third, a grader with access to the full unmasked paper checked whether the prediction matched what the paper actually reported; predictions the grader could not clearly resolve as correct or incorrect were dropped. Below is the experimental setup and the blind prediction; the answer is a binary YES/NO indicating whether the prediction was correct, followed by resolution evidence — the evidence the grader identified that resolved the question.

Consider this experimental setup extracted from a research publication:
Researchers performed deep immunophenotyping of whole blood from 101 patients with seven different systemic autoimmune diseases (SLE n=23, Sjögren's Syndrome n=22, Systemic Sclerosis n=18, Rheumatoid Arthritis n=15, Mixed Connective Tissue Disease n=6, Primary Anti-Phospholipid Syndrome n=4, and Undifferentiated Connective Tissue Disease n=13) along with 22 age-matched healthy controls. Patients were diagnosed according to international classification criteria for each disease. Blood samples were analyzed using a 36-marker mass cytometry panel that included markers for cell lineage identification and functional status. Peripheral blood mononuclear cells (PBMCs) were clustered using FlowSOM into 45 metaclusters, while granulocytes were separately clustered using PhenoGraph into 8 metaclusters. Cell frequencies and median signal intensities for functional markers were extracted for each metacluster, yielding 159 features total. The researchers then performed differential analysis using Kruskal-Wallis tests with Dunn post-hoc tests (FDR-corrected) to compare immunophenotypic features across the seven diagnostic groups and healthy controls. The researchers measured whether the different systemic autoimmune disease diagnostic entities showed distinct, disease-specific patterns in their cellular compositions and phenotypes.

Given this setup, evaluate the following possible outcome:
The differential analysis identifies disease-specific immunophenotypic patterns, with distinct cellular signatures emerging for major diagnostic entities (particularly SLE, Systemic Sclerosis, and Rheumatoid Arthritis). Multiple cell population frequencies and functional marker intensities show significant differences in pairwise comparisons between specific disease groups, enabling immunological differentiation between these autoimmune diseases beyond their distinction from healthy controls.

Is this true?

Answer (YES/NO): NO